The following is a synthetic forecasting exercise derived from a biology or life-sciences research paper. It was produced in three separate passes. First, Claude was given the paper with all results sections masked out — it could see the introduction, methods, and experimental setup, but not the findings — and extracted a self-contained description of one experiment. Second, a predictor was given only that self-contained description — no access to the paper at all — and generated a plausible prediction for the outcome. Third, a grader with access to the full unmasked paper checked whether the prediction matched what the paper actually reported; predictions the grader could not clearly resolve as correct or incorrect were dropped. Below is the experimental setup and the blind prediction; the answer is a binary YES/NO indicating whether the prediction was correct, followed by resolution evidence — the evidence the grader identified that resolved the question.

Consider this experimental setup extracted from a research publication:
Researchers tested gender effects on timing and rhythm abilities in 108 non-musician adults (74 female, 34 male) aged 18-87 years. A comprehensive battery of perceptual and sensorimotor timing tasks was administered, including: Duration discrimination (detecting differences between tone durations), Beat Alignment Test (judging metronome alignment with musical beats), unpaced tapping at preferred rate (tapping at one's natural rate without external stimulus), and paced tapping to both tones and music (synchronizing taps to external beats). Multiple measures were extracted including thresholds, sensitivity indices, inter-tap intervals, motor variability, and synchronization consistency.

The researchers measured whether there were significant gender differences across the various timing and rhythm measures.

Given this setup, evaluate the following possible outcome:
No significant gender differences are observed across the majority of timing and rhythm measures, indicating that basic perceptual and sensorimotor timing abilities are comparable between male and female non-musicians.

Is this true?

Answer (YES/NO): YES